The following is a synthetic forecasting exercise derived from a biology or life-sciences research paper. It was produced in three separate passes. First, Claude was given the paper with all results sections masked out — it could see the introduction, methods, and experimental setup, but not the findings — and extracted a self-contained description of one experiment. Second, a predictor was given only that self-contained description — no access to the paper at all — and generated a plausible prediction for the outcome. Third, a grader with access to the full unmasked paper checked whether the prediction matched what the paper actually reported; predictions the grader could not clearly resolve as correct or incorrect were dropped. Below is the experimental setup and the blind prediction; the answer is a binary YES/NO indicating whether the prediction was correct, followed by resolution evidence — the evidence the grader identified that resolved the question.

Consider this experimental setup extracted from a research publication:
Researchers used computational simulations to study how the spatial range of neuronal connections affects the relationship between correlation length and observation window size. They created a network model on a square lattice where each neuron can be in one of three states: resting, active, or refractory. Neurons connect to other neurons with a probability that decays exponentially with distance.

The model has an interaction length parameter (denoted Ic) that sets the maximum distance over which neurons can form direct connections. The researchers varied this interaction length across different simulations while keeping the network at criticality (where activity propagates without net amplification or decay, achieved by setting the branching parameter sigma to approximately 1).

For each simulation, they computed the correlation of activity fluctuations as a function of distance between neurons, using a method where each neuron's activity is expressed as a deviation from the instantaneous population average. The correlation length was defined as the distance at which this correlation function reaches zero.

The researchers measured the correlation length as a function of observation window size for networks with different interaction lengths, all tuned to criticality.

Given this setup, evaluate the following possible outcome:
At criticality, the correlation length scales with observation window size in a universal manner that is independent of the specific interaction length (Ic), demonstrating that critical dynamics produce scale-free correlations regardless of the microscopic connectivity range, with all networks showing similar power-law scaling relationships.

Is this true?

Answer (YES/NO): NO